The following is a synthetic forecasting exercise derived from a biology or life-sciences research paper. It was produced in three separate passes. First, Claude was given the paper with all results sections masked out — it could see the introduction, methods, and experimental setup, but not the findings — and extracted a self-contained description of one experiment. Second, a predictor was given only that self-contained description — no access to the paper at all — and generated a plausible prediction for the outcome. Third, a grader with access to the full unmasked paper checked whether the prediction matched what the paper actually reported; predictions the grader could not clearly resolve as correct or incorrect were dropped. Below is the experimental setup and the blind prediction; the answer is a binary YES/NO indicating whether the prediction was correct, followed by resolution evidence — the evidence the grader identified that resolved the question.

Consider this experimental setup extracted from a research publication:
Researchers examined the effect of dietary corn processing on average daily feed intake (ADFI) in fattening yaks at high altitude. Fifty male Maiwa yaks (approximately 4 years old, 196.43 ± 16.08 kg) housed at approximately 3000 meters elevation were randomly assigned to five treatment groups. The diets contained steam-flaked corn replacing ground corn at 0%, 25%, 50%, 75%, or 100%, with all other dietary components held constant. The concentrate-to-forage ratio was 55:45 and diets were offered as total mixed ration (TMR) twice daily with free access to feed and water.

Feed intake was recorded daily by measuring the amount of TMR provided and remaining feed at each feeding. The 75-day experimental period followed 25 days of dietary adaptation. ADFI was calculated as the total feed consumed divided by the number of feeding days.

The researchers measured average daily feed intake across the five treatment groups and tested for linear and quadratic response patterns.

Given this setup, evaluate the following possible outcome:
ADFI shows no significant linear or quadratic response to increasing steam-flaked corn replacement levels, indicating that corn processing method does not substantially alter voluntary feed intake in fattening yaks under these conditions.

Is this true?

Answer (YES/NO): NO